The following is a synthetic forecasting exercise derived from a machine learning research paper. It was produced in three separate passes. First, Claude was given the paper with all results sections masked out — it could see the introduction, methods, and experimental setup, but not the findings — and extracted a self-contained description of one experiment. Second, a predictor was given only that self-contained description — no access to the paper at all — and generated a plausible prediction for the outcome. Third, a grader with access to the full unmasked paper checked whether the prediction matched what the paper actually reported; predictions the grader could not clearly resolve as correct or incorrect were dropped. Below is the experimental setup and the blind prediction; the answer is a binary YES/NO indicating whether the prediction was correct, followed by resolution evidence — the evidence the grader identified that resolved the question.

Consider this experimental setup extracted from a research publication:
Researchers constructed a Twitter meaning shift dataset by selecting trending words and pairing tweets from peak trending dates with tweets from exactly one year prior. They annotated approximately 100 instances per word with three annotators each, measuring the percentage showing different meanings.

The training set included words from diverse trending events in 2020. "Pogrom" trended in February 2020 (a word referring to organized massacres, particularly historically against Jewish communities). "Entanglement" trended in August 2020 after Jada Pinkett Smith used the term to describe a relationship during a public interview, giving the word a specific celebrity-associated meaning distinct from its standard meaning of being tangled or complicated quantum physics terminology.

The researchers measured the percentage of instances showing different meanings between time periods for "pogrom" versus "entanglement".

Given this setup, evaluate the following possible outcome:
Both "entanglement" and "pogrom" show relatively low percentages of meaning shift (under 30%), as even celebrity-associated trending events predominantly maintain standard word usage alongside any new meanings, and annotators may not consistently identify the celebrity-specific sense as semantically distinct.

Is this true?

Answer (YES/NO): NO